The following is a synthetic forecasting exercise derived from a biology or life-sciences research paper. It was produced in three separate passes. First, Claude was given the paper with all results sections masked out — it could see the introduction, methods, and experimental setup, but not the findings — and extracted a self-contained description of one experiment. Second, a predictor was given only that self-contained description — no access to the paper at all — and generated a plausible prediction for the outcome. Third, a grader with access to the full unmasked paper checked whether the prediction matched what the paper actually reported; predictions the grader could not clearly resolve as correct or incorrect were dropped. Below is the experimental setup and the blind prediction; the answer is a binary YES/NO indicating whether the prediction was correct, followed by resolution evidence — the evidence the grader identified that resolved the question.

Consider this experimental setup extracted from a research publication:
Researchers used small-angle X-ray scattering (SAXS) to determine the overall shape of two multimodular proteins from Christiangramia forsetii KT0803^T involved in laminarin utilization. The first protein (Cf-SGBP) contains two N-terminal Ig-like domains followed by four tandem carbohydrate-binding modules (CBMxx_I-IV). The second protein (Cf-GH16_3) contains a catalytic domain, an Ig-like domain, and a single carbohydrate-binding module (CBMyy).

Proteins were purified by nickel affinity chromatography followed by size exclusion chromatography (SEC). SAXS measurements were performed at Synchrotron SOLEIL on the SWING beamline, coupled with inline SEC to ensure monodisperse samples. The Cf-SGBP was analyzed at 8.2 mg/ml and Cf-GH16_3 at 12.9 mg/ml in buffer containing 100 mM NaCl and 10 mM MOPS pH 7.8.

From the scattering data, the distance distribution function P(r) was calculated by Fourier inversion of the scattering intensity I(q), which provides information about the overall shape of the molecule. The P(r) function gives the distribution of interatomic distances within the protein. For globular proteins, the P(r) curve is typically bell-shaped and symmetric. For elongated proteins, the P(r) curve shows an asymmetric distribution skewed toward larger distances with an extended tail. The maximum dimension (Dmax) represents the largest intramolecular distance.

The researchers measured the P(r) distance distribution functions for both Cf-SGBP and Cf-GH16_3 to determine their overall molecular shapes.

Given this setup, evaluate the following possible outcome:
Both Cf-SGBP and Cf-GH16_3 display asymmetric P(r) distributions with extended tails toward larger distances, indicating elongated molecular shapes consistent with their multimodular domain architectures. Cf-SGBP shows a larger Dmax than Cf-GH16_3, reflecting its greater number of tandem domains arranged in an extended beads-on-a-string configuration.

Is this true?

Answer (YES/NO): YES